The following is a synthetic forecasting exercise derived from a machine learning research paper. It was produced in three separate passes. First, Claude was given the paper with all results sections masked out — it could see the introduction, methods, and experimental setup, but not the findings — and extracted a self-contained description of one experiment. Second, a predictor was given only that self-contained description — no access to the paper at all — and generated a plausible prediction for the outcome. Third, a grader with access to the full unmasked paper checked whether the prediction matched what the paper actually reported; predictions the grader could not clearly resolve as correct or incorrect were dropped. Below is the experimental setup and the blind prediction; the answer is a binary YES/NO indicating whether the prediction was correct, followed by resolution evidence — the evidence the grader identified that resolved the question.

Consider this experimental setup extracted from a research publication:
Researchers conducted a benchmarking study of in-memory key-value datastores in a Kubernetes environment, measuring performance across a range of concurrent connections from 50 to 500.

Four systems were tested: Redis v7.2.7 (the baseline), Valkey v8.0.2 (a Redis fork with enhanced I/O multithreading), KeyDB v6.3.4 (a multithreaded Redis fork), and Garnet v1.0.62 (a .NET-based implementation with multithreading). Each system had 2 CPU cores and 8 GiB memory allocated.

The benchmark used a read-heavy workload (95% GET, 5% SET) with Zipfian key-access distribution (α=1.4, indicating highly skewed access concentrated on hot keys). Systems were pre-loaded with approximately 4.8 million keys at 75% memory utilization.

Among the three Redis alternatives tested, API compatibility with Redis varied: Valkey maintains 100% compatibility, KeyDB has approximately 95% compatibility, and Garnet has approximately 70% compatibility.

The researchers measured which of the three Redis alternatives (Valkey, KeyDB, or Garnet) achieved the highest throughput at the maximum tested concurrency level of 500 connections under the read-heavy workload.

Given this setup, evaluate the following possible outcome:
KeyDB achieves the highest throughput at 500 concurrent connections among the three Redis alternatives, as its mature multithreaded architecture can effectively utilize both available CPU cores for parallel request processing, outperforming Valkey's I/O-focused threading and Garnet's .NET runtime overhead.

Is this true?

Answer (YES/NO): NO